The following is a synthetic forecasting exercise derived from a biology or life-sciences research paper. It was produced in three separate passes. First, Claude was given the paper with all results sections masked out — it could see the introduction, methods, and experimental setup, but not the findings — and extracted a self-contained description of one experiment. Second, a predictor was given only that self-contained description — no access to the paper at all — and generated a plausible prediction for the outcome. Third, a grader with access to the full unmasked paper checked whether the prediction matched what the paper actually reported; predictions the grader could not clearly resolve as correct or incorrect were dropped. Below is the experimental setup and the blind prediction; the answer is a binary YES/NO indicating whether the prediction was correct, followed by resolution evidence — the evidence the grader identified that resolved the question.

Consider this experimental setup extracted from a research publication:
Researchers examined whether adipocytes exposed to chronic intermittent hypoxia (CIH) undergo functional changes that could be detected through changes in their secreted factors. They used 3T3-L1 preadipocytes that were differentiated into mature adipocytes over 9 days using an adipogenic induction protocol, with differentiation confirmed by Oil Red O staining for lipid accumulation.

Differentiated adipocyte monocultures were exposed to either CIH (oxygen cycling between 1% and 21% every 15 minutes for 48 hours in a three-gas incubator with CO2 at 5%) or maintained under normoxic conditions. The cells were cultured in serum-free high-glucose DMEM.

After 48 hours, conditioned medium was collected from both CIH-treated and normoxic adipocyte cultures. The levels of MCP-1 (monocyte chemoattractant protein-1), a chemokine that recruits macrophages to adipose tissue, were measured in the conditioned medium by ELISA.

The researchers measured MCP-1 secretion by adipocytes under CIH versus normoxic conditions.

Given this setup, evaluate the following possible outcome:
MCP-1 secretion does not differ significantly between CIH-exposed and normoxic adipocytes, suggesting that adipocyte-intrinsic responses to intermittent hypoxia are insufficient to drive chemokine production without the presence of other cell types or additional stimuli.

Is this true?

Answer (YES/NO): NO